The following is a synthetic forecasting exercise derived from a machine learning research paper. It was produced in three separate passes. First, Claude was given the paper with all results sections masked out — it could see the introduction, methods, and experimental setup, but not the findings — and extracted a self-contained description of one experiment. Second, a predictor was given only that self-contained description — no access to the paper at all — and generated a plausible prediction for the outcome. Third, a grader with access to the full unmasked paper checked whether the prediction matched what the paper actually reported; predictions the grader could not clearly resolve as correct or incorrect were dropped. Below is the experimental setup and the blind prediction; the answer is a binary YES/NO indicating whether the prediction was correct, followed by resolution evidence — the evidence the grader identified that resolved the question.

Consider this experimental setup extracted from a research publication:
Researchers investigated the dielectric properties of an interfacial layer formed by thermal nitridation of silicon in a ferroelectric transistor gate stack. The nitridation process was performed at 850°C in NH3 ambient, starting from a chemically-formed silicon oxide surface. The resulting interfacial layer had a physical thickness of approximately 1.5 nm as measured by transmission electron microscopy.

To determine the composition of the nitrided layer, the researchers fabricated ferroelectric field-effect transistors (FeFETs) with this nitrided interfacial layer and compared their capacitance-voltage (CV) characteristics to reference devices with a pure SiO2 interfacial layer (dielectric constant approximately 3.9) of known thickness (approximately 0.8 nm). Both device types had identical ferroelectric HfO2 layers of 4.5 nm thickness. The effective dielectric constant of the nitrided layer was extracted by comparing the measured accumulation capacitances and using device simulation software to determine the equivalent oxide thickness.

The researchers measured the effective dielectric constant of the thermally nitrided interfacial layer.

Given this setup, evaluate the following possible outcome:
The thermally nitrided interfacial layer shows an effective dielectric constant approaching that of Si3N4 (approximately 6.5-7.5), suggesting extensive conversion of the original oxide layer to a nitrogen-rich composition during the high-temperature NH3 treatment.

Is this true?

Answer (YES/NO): NO